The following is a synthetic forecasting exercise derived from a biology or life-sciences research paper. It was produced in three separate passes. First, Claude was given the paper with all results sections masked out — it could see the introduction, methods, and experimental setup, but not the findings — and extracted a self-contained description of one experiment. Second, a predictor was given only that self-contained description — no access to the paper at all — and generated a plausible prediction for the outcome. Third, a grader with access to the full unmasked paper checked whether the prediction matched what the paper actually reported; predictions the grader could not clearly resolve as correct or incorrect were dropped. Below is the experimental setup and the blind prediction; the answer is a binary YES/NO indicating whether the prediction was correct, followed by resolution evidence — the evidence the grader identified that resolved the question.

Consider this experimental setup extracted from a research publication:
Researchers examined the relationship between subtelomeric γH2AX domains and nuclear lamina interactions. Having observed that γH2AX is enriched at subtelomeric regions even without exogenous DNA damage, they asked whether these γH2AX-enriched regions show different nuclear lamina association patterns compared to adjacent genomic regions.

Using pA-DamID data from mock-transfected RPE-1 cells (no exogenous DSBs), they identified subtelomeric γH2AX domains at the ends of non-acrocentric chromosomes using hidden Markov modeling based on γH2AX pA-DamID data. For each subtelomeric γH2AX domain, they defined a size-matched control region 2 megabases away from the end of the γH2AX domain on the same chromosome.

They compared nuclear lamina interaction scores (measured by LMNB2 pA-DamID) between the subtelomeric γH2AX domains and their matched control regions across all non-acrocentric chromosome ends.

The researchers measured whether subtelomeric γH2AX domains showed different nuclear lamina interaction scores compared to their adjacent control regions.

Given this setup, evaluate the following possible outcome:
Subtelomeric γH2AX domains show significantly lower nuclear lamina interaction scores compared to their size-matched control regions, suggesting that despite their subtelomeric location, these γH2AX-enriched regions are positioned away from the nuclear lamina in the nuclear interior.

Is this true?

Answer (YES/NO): YES